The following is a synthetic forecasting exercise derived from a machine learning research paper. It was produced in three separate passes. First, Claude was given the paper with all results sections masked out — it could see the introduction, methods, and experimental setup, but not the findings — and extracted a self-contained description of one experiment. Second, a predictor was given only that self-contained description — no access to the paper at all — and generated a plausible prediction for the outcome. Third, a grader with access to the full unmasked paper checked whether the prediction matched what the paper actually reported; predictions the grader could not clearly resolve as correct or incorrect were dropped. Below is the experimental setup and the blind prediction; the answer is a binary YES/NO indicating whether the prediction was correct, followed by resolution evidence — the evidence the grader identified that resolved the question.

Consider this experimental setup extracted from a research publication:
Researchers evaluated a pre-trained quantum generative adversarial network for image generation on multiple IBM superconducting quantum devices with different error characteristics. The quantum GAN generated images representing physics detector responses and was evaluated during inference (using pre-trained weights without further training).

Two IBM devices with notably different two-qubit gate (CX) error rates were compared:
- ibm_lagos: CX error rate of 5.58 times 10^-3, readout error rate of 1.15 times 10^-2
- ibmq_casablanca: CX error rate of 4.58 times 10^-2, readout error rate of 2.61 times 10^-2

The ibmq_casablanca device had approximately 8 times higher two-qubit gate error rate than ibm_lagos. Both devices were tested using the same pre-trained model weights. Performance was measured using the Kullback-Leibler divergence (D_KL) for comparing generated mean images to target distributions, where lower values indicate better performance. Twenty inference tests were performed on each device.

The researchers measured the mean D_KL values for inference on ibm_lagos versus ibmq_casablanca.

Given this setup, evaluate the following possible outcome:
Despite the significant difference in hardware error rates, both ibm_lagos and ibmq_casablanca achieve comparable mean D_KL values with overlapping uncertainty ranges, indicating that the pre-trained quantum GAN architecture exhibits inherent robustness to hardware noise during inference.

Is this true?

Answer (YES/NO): NO